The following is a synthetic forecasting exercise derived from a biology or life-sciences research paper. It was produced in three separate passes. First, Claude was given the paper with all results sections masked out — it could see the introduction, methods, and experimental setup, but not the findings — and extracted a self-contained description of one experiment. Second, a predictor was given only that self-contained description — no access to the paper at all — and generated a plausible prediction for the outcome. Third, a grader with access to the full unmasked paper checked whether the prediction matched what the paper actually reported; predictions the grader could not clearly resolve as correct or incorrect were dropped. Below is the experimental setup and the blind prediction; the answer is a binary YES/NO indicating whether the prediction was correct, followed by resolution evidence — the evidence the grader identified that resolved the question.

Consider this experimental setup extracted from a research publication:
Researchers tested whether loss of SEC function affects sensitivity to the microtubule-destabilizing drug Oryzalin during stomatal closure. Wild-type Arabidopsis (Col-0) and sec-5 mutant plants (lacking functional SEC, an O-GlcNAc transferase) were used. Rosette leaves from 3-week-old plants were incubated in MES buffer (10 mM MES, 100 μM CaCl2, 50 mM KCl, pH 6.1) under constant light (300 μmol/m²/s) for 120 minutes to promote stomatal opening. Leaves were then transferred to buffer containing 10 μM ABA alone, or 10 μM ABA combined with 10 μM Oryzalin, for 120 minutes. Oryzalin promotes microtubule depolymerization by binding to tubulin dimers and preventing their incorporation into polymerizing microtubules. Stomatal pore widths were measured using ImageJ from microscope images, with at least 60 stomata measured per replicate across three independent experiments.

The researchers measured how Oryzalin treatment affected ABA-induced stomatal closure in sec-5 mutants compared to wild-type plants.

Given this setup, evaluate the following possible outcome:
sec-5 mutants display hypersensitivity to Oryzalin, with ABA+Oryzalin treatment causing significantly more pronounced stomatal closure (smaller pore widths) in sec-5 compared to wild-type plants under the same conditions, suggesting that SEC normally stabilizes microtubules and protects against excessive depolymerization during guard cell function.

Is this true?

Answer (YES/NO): NO